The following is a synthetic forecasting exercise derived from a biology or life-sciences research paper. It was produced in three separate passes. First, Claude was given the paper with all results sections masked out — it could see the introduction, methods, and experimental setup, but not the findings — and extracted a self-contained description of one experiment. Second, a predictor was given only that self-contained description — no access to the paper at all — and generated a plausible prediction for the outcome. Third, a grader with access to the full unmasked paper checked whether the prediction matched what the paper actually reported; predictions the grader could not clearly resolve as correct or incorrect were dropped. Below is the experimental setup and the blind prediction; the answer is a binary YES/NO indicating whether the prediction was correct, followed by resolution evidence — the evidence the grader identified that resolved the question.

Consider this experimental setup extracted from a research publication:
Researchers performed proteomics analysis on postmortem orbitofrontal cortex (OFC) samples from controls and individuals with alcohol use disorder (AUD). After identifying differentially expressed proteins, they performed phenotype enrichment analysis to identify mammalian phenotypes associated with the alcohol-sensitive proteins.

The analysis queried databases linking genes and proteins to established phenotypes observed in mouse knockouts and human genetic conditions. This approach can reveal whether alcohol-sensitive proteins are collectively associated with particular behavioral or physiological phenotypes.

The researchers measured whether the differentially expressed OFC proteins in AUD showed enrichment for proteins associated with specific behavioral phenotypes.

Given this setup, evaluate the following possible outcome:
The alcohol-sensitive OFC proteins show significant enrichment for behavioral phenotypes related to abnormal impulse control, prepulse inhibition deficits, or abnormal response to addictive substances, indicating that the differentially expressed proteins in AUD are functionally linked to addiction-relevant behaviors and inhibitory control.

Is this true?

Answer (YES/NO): NO